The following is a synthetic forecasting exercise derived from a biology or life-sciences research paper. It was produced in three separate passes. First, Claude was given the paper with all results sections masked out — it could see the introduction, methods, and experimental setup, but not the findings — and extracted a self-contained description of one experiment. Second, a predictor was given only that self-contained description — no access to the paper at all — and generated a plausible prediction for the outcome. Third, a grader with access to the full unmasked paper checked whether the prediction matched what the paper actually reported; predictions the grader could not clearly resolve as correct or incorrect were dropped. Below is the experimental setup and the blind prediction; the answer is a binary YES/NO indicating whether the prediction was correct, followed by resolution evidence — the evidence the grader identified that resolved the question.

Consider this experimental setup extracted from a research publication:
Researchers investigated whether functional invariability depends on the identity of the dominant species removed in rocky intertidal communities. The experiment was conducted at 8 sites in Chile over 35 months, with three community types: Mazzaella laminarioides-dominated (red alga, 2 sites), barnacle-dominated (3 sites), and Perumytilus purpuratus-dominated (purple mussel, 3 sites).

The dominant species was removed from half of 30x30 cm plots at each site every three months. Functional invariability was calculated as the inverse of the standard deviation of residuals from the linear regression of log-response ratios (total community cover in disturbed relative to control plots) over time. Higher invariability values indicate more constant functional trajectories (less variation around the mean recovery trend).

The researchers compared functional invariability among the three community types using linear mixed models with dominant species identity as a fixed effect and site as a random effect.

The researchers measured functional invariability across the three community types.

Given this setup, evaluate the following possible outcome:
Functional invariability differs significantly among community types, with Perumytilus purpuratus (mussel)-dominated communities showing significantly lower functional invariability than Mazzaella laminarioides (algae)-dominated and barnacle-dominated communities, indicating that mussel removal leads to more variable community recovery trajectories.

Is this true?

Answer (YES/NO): NO